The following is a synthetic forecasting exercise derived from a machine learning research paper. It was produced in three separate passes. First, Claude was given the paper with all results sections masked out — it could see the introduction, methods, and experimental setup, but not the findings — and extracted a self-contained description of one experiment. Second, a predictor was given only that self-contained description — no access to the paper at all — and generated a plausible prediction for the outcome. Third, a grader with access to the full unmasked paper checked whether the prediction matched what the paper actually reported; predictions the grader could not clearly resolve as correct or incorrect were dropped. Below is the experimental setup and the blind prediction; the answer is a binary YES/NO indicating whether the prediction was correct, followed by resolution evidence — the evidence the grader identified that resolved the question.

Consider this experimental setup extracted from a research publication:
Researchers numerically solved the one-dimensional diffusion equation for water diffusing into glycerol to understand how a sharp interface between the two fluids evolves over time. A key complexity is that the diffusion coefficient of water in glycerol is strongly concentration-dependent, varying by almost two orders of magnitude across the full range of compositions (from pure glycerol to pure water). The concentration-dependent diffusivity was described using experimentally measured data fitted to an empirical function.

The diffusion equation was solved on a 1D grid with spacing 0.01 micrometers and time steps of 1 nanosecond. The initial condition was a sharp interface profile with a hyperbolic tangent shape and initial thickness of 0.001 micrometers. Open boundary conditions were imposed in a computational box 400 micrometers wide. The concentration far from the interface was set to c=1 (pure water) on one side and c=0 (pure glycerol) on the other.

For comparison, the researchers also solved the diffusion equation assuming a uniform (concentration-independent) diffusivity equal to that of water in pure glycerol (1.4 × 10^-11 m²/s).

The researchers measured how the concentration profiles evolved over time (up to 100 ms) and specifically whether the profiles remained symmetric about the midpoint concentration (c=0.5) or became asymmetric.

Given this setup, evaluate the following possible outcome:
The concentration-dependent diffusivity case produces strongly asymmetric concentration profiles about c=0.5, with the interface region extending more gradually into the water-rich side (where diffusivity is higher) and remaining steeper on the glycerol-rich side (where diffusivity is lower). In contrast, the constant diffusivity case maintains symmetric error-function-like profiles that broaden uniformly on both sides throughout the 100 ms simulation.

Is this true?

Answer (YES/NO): YES